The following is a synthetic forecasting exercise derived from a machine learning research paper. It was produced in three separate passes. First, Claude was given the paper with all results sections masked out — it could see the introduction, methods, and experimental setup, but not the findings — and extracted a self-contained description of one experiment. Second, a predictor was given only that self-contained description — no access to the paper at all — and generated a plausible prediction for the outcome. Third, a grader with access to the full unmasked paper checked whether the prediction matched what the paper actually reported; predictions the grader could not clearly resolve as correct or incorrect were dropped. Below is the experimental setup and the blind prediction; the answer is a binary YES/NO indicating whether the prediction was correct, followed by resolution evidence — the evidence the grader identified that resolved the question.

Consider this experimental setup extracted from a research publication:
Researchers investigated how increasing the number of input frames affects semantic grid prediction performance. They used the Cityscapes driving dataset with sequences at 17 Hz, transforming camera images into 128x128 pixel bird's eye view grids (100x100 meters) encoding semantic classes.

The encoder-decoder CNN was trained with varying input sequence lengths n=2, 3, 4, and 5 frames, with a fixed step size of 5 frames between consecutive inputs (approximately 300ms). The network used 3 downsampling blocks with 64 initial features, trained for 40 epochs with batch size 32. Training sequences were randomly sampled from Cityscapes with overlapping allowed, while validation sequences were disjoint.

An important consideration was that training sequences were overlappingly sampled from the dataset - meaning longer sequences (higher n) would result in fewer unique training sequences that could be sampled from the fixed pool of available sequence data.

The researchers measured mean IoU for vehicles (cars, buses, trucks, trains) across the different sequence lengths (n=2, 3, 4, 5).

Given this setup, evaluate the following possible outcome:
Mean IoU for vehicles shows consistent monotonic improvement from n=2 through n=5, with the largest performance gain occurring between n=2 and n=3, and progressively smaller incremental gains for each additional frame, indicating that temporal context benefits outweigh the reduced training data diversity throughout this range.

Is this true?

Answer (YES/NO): NO